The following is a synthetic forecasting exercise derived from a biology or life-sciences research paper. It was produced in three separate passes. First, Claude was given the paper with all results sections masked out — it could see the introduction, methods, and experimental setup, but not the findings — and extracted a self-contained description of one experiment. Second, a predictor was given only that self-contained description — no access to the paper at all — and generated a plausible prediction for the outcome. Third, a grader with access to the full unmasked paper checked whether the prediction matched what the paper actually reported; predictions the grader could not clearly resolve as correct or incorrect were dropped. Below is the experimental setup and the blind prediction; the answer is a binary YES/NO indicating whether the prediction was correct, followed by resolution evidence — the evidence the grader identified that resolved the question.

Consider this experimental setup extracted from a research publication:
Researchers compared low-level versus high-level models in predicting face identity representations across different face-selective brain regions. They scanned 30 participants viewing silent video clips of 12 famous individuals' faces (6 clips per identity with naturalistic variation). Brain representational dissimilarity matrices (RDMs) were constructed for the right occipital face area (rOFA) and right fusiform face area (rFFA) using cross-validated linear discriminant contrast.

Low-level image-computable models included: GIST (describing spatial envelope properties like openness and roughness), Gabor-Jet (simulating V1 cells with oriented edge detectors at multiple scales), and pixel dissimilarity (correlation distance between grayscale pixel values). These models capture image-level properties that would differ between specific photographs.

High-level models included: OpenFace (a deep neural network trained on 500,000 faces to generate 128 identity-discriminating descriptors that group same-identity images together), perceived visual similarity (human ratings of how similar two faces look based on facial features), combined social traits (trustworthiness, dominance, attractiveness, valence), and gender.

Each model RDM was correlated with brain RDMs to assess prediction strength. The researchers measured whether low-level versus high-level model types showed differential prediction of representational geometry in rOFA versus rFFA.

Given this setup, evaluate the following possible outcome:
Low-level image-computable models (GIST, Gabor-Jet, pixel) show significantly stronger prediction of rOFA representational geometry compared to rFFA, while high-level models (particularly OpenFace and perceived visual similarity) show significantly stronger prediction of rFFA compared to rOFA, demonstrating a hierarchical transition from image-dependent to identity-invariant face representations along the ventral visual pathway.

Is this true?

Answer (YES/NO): YES